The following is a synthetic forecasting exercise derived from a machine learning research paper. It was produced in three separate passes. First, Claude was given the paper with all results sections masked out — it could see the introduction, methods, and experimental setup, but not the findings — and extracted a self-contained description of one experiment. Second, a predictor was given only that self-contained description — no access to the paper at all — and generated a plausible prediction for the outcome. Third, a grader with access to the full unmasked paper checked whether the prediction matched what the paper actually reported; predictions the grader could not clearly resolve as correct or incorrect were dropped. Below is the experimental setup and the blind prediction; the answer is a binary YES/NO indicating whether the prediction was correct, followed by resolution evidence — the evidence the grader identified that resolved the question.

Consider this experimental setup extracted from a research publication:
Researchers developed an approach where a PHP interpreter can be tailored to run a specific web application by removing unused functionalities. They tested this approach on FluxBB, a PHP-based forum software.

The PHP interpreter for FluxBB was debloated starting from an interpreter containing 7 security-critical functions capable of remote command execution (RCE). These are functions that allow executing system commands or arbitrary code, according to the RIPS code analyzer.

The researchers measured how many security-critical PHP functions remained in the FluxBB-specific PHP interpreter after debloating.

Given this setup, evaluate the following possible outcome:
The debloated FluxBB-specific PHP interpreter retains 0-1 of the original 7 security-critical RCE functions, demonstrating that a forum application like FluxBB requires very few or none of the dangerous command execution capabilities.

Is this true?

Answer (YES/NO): YES